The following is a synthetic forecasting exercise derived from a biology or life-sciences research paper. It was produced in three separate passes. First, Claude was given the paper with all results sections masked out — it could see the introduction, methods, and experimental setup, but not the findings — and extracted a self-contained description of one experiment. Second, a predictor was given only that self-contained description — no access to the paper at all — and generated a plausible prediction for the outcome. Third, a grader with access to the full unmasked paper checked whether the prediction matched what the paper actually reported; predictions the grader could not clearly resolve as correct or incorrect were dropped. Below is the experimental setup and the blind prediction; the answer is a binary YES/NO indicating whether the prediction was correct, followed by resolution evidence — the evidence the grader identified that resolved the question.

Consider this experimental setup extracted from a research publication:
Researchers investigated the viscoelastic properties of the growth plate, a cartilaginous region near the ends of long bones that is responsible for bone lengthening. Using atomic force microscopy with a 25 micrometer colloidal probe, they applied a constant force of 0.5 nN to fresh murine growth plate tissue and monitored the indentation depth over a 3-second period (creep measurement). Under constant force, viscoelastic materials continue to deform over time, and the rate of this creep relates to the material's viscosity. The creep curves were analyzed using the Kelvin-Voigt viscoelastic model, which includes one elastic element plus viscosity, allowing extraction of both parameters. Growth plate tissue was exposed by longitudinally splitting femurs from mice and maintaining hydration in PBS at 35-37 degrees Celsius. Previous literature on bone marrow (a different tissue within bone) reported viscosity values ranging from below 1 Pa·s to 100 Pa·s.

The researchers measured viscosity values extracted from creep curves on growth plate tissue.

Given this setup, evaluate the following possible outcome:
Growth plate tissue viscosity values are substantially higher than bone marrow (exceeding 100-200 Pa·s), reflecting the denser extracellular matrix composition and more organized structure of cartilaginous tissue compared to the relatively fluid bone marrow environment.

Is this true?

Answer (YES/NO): YES